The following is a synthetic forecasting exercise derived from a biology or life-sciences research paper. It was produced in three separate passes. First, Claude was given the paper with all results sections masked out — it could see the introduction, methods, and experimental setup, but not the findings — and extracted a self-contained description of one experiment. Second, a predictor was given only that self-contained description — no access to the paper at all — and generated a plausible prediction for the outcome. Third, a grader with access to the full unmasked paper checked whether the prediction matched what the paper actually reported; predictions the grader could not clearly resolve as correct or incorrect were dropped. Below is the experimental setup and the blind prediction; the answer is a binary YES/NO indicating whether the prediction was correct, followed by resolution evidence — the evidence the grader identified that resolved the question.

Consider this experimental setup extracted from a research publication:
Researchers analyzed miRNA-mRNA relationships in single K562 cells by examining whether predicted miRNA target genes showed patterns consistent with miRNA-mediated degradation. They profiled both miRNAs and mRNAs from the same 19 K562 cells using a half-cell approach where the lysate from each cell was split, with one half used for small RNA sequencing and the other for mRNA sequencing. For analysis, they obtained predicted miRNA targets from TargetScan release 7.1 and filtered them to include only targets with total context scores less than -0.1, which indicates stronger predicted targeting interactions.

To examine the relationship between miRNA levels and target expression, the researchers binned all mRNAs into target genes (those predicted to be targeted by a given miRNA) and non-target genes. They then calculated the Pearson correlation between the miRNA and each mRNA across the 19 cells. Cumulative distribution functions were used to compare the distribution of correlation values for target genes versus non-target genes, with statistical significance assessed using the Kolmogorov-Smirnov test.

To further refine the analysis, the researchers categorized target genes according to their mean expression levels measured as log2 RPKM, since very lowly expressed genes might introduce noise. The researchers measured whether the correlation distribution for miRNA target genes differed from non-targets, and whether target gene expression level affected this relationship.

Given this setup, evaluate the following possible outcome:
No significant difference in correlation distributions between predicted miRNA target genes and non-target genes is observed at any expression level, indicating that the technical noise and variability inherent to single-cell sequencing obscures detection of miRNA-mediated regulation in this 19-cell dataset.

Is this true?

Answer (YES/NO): NO